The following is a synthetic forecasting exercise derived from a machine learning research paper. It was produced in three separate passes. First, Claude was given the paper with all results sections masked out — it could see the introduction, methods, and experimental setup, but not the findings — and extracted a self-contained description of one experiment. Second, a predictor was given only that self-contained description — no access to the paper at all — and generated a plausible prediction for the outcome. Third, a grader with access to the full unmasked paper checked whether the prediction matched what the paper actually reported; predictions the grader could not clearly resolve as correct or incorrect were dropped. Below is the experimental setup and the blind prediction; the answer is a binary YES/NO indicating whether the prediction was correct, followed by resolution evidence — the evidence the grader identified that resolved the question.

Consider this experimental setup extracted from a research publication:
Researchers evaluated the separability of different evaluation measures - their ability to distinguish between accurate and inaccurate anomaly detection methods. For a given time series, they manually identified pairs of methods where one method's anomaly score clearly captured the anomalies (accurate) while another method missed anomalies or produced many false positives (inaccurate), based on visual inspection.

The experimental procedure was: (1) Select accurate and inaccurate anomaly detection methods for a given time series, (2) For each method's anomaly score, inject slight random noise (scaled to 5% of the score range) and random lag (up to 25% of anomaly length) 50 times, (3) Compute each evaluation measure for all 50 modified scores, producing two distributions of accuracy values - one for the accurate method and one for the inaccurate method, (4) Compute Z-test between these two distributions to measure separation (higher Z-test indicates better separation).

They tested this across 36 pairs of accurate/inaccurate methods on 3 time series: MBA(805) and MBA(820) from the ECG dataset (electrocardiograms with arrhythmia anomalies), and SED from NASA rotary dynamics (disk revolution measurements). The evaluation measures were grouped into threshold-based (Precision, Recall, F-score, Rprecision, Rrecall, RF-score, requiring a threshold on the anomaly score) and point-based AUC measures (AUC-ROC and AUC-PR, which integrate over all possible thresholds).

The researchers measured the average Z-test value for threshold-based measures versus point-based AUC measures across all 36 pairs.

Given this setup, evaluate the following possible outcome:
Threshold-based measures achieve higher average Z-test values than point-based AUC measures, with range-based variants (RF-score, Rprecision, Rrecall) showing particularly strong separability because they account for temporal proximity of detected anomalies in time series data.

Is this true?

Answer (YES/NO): NO